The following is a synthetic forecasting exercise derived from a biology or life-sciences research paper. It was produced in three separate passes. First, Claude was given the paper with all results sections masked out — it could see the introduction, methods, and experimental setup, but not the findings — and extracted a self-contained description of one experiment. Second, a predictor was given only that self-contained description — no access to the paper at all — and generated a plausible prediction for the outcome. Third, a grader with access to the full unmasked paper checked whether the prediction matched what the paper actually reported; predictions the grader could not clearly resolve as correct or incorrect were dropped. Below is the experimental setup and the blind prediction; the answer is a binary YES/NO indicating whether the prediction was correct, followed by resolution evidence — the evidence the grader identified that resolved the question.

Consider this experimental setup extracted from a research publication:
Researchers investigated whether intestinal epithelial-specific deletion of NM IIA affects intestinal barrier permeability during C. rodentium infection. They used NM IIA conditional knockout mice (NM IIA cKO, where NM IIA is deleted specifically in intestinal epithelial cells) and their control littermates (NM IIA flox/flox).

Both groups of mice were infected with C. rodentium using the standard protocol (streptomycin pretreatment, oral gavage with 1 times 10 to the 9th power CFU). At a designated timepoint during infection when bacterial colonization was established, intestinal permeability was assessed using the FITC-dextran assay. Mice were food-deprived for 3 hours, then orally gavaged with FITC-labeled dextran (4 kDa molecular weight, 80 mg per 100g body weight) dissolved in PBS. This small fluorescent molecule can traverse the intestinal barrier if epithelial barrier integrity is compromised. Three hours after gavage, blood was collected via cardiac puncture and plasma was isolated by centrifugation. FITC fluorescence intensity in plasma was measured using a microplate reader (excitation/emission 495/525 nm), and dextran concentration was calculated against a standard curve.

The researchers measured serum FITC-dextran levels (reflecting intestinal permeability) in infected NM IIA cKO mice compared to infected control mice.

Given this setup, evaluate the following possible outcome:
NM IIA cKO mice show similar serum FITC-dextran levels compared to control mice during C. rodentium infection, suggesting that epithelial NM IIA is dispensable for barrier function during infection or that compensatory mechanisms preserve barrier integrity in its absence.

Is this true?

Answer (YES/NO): NO